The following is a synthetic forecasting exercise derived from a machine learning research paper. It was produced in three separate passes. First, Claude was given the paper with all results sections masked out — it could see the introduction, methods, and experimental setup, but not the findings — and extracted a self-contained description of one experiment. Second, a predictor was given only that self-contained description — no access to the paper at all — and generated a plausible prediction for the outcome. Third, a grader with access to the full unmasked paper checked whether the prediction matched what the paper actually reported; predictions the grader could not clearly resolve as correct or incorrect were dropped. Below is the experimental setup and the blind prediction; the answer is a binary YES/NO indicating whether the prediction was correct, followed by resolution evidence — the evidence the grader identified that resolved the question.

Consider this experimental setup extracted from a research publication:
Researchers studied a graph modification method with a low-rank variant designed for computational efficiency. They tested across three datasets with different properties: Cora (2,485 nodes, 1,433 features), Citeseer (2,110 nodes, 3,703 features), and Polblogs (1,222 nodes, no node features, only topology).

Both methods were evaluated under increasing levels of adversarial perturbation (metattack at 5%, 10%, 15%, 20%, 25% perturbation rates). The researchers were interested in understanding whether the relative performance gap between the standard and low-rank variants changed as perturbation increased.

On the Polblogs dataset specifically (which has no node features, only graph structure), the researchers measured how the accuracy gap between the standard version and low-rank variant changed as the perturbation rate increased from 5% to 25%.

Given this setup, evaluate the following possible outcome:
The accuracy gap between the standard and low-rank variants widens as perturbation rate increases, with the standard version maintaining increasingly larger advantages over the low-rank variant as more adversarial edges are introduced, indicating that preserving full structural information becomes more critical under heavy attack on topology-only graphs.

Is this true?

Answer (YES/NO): NO